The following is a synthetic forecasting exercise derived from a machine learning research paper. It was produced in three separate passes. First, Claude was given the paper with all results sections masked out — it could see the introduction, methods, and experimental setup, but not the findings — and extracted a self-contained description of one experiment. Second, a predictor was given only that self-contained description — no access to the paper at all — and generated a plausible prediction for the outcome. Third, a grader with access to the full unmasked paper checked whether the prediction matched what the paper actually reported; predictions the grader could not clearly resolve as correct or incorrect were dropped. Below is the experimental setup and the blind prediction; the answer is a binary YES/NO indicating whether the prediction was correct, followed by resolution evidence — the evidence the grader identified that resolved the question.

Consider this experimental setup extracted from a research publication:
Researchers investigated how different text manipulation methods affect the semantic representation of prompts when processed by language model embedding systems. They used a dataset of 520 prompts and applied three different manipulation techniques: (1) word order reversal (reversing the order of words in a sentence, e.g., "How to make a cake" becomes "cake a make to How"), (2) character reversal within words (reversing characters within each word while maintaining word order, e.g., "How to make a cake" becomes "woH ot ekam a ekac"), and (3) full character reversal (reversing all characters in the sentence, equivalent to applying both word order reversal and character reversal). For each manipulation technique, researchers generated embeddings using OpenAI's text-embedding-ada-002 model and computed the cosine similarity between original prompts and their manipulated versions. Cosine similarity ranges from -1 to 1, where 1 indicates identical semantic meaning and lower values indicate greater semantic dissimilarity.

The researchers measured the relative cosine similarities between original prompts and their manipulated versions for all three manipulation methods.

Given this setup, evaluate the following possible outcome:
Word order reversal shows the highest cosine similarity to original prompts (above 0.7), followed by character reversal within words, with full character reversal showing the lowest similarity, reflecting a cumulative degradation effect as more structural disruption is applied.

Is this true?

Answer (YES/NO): YES